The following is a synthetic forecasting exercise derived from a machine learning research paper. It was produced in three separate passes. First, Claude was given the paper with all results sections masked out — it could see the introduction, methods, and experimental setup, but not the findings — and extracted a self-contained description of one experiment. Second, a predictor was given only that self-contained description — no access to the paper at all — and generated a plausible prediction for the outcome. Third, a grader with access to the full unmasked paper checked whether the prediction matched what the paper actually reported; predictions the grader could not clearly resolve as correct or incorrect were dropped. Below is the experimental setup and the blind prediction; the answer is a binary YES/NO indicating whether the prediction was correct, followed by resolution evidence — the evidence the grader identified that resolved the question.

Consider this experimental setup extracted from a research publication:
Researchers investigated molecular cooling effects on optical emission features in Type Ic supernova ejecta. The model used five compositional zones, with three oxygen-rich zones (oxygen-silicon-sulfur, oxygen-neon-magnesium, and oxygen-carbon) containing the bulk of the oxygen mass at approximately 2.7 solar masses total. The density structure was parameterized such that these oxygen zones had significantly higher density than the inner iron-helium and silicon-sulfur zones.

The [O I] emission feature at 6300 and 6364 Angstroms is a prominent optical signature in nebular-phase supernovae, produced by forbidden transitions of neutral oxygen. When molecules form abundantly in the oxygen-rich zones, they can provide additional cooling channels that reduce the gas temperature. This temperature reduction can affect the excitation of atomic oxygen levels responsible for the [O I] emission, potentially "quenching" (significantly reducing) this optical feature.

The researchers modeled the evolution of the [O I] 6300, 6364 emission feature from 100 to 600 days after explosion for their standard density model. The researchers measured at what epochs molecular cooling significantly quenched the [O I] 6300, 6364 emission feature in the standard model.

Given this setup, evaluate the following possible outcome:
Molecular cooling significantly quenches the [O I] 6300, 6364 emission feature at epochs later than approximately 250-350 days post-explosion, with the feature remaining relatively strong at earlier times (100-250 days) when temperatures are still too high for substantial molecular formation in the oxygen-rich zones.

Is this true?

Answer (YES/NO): NO